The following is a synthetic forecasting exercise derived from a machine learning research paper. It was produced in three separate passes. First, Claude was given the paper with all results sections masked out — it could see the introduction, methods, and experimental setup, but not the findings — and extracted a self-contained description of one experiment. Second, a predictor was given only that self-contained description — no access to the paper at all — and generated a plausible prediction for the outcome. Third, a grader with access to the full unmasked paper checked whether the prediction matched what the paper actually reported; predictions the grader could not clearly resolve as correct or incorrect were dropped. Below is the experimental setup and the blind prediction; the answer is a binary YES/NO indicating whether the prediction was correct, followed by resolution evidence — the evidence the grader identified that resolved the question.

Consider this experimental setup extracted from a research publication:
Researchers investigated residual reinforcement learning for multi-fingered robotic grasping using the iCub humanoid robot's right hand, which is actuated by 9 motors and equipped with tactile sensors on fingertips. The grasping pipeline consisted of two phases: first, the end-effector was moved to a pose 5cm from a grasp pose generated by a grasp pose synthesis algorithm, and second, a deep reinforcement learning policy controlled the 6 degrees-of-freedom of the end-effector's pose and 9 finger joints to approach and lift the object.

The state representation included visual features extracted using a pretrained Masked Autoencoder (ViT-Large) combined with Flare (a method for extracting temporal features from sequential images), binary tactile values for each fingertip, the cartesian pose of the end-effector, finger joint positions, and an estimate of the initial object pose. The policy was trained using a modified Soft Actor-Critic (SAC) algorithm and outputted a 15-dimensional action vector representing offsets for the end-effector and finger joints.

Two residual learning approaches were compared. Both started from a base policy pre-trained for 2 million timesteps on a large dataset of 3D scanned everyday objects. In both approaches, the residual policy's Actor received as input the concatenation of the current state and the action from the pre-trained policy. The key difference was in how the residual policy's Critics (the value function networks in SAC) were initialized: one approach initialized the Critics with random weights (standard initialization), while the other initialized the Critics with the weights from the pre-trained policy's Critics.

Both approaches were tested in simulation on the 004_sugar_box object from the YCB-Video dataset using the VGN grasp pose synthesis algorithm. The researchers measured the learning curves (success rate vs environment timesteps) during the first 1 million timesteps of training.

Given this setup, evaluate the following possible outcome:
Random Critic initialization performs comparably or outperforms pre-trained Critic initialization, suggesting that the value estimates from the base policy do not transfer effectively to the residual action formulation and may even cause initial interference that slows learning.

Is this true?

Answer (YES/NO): NO